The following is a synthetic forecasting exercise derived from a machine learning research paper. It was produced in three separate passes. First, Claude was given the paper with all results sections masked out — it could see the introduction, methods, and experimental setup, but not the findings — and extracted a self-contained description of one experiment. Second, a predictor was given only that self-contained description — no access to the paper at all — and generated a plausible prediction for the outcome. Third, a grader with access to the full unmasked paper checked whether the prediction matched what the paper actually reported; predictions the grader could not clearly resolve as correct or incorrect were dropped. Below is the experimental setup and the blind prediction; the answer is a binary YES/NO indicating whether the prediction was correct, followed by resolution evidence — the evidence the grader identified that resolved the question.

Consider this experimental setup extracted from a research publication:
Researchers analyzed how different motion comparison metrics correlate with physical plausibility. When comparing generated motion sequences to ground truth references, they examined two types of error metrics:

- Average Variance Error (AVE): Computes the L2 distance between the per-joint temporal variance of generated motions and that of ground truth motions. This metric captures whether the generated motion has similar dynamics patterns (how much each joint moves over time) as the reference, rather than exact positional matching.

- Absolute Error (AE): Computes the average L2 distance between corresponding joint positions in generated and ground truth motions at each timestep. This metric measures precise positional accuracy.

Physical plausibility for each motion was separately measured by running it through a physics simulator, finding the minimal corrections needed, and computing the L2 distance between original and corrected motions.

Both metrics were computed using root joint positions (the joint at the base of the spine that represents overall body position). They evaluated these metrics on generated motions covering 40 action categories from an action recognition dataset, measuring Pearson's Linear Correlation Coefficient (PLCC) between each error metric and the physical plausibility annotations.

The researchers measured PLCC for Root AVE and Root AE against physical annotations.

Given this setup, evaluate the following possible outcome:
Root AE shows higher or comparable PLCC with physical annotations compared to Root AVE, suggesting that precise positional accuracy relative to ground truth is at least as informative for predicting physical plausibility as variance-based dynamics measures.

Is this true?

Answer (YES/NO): YES